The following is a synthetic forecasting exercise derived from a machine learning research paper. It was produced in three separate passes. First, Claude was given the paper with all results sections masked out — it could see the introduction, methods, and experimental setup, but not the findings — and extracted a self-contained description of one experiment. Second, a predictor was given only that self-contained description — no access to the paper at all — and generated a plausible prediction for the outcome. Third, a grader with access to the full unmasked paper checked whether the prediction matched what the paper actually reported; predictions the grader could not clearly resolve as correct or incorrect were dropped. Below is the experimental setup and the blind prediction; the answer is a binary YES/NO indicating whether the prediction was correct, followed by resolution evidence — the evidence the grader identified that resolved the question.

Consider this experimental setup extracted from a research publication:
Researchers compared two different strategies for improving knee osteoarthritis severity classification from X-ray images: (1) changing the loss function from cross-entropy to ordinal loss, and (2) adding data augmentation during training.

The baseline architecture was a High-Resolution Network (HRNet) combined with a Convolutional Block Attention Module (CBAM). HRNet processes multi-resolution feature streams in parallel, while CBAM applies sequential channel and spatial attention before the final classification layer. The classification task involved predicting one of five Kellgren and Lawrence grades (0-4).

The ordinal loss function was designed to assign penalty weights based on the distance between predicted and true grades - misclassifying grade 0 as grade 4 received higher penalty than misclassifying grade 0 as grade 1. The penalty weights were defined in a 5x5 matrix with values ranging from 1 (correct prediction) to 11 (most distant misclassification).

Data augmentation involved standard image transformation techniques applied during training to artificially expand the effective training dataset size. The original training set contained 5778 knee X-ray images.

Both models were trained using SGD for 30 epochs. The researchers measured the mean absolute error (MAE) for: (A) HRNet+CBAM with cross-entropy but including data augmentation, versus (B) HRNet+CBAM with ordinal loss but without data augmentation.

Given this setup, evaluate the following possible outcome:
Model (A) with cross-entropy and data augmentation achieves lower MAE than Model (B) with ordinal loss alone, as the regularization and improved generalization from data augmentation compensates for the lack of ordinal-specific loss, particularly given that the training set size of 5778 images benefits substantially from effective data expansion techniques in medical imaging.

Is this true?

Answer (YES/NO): YES